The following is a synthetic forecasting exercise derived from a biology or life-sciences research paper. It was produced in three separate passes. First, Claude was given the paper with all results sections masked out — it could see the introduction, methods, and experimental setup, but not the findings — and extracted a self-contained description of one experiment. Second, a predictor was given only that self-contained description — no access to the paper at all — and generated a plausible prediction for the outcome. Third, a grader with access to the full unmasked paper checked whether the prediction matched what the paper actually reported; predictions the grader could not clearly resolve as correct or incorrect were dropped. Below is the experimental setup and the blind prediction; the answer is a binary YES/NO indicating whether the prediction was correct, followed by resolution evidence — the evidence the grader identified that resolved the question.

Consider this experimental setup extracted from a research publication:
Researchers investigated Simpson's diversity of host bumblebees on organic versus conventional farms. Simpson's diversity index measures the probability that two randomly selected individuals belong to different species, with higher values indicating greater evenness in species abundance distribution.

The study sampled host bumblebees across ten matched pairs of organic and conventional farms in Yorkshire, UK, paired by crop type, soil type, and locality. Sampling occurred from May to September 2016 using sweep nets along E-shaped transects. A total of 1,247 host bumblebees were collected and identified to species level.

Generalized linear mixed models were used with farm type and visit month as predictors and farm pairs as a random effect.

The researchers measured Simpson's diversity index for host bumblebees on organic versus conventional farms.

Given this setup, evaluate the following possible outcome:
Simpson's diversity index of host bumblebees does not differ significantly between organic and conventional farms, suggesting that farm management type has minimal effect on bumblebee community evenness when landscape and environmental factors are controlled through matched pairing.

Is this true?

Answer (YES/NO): YES